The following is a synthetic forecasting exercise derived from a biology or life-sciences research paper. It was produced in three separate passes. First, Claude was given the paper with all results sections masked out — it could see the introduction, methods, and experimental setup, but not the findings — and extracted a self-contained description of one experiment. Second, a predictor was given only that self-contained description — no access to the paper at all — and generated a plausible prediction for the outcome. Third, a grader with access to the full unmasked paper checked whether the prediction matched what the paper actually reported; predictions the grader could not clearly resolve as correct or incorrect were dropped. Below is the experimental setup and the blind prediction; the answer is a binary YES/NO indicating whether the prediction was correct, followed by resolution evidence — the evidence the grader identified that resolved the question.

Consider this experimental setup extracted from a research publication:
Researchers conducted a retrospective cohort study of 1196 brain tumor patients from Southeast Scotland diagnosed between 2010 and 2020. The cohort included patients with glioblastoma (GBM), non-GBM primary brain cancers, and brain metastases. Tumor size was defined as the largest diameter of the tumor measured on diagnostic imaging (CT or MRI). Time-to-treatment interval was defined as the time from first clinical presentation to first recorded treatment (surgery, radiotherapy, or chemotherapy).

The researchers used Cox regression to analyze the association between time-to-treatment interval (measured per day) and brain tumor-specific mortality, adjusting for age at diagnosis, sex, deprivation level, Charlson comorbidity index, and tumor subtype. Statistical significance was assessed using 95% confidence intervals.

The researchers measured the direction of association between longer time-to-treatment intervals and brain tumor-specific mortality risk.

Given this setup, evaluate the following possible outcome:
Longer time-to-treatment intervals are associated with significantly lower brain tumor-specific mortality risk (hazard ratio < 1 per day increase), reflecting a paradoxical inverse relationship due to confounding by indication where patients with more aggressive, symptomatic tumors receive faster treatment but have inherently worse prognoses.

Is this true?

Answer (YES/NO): YES